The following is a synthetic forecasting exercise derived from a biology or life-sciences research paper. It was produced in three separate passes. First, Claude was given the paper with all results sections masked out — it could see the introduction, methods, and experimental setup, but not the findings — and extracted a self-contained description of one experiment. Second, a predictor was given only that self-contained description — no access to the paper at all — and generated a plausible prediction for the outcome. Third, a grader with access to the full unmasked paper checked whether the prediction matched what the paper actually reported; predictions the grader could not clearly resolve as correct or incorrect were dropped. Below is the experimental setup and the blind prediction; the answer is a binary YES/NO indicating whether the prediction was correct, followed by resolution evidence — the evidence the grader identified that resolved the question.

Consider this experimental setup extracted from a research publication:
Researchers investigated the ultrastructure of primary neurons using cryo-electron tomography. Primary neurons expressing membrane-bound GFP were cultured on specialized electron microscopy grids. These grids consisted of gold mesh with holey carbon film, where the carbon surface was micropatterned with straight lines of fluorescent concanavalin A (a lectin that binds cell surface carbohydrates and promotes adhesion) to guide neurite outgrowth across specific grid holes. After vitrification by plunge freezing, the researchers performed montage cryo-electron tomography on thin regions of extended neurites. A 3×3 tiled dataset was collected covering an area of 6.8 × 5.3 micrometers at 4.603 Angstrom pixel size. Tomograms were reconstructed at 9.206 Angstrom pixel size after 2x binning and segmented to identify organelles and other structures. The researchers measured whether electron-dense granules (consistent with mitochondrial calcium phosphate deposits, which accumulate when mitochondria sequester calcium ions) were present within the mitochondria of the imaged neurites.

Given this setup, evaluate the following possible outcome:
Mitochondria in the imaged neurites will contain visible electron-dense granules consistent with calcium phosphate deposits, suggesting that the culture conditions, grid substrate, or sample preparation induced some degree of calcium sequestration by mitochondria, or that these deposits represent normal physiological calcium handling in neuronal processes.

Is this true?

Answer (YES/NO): YES